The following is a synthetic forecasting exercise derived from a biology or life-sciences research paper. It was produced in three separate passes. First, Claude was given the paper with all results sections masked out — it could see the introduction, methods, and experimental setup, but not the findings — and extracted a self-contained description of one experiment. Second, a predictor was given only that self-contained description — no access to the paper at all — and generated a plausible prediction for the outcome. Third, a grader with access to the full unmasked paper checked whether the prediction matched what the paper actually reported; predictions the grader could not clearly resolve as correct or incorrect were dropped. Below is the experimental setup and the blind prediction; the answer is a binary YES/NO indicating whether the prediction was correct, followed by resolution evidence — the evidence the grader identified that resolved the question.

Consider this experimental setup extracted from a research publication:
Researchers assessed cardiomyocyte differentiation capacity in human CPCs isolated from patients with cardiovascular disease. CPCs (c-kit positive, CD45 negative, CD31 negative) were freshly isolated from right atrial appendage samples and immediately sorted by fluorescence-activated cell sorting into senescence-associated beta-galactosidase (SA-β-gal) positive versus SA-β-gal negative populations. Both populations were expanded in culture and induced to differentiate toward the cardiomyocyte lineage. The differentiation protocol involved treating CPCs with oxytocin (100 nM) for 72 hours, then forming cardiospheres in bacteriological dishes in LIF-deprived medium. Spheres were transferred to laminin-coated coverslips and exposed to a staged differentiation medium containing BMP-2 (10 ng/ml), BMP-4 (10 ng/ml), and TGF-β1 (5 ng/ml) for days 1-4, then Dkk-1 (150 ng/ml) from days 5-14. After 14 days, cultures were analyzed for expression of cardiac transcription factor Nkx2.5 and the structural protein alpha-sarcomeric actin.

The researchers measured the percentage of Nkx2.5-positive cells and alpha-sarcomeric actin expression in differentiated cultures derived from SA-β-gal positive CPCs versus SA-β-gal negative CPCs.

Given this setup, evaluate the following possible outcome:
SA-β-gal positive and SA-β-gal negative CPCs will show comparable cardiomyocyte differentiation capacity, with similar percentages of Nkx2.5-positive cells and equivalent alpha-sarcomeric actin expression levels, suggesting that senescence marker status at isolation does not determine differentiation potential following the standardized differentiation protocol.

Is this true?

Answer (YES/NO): NO